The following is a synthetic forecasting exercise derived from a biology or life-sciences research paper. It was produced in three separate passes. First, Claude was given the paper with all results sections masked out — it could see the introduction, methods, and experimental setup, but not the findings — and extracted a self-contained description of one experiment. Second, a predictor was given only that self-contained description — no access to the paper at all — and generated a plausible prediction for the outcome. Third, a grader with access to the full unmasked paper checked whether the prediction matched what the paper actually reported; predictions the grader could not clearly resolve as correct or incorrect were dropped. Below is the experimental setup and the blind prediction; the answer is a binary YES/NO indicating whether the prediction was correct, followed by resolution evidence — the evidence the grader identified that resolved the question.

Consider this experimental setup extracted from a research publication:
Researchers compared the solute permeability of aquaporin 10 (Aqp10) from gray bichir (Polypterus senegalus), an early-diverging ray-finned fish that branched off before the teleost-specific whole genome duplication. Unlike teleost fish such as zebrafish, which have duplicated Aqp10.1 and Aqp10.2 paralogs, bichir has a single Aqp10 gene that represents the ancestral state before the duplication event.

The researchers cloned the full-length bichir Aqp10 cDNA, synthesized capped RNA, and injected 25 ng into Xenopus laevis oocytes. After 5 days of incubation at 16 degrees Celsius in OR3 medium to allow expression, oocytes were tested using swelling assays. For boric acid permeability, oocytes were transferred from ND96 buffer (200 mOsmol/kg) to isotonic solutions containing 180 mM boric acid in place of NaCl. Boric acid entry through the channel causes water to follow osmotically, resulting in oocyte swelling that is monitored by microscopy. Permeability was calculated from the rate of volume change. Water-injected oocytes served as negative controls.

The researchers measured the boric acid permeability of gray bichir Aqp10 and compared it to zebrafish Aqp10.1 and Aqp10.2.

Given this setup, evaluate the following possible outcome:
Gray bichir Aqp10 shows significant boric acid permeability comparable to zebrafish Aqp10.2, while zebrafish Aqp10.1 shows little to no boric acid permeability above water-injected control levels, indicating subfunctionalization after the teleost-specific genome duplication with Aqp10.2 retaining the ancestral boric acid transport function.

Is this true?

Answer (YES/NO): NO